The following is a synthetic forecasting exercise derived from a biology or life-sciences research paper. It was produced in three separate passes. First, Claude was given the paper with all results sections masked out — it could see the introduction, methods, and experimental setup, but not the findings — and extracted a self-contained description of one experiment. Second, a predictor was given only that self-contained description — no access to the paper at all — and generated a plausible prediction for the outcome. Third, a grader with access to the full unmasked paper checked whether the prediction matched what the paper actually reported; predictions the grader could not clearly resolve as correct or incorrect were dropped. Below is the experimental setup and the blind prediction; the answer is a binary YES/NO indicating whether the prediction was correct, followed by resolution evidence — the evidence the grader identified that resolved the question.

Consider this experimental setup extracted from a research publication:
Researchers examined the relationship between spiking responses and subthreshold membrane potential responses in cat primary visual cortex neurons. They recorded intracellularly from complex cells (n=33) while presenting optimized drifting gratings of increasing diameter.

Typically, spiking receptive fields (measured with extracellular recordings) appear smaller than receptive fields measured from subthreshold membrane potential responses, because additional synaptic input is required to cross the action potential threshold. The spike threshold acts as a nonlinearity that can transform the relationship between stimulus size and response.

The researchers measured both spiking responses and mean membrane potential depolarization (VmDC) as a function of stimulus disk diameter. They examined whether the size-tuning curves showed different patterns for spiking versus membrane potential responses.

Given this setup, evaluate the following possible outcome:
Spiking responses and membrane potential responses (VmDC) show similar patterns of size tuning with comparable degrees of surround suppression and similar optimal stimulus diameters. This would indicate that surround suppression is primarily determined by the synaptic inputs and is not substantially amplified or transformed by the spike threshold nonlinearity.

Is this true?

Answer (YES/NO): NO